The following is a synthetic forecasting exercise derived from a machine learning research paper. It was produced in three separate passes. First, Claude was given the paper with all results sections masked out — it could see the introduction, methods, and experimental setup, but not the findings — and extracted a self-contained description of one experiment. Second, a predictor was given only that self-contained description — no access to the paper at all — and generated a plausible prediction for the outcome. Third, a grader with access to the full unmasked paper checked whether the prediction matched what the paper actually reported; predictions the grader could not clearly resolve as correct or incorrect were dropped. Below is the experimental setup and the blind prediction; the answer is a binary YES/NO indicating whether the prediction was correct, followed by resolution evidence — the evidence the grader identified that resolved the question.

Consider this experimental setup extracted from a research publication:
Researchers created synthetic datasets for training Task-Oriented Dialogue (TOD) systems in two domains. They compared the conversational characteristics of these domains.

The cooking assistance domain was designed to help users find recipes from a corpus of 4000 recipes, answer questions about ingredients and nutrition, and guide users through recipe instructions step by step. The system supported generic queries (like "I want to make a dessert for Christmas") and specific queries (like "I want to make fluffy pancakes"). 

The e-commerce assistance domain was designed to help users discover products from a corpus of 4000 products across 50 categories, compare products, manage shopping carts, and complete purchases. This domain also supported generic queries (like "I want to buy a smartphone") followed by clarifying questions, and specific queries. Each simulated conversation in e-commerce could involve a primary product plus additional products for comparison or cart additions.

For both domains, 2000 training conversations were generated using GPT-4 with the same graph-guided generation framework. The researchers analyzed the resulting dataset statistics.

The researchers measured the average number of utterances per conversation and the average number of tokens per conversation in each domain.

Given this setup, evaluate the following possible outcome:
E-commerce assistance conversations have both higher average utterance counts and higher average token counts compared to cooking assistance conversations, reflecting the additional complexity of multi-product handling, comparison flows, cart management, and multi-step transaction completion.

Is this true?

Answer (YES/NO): NO